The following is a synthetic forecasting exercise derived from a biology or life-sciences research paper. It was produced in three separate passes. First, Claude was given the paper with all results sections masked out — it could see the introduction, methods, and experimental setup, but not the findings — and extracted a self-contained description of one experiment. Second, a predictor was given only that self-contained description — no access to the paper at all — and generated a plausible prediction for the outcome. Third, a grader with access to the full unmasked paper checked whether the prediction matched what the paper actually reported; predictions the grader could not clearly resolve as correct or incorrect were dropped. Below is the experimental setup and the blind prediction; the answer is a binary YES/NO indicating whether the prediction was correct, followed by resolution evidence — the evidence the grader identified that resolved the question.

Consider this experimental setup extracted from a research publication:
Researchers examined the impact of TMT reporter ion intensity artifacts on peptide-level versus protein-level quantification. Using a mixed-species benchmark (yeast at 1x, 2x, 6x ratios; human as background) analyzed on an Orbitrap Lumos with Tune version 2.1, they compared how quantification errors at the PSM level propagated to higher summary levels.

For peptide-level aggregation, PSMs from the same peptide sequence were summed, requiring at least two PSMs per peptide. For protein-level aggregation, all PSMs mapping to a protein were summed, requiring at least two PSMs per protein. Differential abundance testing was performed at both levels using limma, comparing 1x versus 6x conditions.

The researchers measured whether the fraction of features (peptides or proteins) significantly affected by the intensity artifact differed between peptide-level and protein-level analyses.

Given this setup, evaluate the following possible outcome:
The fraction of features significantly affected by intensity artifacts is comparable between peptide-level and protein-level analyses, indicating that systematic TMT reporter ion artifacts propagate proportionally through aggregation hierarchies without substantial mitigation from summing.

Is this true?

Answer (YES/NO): NO